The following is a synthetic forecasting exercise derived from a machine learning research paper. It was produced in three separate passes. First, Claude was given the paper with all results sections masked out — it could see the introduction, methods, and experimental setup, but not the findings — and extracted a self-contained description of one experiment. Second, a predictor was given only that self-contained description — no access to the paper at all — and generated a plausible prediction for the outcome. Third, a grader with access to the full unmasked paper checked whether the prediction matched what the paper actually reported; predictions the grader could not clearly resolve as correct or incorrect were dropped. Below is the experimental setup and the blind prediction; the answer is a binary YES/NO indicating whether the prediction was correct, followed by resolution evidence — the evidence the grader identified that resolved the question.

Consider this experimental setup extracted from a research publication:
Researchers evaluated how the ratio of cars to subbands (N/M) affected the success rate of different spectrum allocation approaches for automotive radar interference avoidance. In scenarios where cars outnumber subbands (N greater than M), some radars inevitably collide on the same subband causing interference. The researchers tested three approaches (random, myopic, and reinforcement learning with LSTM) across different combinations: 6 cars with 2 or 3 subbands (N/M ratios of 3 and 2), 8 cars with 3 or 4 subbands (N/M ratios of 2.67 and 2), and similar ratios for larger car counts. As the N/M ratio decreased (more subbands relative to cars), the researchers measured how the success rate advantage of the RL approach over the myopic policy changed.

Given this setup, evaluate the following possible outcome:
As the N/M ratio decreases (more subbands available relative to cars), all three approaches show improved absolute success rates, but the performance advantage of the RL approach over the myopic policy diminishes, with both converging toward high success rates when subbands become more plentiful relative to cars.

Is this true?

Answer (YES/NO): YES